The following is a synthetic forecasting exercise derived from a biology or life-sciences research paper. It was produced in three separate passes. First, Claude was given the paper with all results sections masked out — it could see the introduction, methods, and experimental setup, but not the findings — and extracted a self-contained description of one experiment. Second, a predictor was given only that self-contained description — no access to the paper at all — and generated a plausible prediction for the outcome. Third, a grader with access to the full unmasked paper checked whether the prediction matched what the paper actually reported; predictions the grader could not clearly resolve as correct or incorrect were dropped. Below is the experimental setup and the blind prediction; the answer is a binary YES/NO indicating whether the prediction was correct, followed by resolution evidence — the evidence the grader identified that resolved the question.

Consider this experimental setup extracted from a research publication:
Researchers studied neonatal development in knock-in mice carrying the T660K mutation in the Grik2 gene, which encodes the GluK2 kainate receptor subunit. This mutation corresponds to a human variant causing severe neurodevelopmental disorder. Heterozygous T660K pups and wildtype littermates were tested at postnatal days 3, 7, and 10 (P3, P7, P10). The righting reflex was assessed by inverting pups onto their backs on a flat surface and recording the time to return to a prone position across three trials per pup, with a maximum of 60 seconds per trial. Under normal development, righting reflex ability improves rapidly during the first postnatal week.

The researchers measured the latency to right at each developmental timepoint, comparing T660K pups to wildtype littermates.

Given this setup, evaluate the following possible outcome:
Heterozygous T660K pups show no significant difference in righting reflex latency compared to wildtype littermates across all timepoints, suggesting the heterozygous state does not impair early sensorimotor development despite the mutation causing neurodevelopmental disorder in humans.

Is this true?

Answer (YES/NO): NO